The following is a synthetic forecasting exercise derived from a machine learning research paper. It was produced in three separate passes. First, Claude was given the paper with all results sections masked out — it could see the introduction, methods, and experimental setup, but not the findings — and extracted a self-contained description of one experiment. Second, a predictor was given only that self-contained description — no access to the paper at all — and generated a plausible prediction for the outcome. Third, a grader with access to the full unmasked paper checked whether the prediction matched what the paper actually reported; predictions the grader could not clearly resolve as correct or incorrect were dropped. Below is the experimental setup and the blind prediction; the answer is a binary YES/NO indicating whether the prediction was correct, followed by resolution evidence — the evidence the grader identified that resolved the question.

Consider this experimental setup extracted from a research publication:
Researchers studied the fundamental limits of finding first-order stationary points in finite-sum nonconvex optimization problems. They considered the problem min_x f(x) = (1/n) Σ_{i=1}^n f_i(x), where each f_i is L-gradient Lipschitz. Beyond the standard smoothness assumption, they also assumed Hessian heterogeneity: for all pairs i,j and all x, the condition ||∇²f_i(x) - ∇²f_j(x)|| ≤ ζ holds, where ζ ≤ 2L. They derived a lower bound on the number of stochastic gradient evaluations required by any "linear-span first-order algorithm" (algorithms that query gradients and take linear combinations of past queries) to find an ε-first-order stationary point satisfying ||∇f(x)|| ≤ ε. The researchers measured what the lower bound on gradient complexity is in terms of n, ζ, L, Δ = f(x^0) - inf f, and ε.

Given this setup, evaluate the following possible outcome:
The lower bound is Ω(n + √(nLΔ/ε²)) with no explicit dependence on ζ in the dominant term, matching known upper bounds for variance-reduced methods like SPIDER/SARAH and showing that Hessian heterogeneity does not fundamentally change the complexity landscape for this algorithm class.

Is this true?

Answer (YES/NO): NO